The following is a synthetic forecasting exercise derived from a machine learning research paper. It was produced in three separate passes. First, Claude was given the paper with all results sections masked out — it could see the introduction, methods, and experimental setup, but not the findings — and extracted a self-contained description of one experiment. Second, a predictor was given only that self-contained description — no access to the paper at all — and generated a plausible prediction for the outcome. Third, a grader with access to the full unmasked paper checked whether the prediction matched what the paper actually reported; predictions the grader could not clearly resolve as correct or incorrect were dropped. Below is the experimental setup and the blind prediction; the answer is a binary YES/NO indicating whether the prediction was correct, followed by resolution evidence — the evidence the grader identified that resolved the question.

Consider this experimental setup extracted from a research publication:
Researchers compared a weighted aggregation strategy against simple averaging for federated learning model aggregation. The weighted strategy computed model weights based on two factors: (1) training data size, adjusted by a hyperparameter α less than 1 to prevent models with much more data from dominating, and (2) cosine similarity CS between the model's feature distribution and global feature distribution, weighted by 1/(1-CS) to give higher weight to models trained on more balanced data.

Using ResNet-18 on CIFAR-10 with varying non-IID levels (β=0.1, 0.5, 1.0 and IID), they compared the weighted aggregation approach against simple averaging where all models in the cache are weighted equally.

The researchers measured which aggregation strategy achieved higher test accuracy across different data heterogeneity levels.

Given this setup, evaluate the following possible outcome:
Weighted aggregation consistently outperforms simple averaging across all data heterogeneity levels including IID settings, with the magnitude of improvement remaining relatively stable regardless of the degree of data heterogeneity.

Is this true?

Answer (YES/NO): NO